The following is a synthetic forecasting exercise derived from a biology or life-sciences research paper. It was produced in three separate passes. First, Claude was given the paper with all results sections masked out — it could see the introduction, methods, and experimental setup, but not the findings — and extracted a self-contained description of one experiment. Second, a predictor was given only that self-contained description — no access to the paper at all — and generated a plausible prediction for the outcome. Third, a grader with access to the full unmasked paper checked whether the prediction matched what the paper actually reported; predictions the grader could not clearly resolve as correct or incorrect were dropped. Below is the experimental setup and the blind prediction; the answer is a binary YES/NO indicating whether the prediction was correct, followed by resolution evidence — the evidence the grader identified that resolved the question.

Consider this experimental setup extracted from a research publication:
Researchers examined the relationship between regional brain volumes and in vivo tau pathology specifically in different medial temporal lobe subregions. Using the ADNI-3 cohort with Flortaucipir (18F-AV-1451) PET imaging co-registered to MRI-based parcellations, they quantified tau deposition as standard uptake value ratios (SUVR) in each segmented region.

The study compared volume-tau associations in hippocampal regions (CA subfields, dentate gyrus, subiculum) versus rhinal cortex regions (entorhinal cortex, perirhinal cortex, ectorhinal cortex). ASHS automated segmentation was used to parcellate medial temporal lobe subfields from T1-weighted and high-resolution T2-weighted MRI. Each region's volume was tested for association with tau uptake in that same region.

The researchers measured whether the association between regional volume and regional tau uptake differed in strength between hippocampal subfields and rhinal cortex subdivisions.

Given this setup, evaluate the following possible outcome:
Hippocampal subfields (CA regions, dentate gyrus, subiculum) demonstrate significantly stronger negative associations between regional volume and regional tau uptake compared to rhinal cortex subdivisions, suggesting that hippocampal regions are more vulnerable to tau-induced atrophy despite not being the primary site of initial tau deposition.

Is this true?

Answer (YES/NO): NO